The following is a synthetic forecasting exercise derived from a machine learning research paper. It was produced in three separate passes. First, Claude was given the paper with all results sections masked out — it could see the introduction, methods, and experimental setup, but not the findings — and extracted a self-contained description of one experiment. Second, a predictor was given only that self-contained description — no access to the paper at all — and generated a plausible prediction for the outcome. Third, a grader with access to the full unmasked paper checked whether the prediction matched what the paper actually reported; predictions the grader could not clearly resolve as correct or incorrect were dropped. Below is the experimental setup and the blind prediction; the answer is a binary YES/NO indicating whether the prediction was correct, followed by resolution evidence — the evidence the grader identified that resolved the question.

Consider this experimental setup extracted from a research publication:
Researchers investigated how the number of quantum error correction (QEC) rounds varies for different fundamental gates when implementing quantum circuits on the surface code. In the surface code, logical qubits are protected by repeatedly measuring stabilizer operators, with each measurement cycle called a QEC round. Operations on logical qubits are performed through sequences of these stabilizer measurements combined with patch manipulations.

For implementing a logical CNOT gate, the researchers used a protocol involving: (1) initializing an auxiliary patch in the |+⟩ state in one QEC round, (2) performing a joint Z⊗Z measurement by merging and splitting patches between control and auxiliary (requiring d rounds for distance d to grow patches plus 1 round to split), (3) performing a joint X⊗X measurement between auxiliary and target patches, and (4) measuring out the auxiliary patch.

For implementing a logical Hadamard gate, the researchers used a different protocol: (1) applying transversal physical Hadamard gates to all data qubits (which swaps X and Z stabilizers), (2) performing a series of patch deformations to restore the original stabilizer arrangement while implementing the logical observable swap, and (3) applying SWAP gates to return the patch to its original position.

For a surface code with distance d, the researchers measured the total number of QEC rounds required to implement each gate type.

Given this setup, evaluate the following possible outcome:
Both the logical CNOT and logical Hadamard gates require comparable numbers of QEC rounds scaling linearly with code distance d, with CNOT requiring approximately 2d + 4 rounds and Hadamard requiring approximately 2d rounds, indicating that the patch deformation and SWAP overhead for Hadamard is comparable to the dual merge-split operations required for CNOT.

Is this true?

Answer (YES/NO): NO